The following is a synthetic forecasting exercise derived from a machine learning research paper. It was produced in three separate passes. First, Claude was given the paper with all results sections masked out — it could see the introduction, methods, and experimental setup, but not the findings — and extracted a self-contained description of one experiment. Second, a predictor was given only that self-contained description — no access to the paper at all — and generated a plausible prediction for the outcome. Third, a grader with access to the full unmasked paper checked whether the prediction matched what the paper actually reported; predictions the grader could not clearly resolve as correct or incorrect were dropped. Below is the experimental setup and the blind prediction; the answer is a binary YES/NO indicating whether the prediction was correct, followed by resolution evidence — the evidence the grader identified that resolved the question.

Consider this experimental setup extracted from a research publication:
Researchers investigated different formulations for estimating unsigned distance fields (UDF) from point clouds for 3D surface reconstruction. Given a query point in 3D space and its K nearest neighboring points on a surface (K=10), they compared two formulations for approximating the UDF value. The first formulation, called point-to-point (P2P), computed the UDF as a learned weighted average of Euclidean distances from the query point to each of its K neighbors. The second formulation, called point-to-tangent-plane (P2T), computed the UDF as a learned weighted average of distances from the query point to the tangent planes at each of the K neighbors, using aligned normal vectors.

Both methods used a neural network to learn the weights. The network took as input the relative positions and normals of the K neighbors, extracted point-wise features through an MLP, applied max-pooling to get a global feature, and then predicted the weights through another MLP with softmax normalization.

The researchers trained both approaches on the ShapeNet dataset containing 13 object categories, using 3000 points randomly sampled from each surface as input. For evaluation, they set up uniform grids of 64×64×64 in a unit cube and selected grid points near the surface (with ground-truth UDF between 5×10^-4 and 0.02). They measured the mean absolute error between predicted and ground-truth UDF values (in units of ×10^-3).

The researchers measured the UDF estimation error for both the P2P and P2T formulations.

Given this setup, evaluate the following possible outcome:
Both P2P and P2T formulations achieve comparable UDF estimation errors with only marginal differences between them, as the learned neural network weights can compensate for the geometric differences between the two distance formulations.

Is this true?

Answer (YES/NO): NO